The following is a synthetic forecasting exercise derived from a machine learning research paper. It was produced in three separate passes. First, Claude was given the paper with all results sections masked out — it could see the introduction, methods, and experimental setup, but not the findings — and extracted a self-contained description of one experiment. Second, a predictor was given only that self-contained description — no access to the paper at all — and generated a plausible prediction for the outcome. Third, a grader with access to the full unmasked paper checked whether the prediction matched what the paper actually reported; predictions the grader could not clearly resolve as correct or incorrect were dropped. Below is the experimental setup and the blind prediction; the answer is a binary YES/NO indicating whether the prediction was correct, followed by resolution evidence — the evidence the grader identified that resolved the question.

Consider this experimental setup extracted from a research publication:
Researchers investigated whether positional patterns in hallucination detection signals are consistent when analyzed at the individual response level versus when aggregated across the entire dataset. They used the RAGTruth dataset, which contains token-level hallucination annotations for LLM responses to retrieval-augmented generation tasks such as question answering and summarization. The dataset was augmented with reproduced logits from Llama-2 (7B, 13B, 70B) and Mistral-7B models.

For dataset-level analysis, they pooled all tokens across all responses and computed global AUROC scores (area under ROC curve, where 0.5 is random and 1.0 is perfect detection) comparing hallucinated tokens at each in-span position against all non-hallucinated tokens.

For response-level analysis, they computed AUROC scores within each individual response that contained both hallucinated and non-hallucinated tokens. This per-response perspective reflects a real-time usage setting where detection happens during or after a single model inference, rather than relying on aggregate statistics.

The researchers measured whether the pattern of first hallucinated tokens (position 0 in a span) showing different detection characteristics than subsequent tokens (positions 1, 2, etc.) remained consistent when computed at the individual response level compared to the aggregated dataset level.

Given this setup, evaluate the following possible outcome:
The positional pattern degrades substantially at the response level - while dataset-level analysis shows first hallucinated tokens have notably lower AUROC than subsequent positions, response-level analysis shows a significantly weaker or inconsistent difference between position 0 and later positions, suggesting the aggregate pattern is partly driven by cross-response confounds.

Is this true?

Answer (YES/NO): NO